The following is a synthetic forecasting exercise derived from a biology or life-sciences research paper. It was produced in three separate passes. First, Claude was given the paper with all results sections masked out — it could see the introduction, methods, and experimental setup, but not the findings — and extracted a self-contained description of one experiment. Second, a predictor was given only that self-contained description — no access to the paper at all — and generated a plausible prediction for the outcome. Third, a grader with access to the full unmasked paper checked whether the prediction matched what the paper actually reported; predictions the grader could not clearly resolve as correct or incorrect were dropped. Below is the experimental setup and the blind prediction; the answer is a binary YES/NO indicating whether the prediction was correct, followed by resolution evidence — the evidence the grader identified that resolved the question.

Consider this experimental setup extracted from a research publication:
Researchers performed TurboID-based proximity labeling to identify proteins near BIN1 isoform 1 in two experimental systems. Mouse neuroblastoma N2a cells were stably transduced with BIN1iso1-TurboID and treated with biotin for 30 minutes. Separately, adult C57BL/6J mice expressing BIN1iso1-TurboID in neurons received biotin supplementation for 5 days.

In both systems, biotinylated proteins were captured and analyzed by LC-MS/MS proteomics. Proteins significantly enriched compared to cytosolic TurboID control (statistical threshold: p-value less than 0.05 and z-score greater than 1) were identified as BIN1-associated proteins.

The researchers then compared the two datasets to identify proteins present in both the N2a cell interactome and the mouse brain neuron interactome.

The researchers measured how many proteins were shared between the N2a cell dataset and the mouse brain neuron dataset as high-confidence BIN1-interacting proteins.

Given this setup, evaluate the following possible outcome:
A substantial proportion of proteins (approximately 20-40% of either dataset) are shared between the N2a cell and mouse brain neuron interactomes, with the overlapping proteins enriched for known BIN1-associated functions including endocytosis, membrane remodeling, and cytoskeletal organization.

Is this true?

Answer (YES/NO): NO